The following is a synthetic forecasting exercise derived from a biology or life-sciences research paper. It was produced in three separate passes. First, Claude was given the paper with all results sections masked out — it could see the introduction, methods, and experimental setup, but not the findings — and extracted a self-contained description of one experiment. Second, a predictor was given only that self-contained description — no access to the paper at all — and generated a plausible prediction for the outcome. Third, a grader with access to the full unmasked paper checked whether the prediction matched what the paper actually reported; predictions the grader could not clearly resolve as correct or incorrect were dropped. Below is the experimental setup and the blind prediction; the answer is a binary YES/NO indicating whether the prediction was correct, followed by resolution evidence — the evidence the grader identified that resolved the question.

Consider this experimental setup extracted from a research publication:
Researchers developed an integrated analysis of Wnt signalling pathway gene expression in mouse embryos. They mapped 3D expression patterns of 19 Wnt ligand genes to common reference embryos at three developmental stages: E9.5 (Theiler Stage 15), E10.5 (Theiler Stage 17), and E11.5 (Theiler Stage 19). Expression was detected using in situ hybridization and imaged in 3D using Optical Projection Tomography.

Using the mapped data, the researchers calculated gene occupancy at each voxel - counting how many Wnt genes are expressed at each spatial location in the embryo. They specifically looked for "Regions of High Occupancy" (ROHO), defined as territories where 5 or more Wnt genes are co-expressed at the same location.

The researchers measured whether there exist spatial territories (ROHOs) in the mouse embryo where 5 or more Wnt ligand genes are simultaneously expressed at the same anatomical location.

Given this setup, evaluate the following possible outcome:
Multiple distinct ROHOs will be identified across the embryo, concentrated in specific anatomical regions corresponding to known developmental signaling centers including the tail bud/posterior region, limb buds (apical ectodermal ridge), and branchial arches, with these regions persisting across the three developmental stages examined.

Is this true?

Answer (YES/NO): NO